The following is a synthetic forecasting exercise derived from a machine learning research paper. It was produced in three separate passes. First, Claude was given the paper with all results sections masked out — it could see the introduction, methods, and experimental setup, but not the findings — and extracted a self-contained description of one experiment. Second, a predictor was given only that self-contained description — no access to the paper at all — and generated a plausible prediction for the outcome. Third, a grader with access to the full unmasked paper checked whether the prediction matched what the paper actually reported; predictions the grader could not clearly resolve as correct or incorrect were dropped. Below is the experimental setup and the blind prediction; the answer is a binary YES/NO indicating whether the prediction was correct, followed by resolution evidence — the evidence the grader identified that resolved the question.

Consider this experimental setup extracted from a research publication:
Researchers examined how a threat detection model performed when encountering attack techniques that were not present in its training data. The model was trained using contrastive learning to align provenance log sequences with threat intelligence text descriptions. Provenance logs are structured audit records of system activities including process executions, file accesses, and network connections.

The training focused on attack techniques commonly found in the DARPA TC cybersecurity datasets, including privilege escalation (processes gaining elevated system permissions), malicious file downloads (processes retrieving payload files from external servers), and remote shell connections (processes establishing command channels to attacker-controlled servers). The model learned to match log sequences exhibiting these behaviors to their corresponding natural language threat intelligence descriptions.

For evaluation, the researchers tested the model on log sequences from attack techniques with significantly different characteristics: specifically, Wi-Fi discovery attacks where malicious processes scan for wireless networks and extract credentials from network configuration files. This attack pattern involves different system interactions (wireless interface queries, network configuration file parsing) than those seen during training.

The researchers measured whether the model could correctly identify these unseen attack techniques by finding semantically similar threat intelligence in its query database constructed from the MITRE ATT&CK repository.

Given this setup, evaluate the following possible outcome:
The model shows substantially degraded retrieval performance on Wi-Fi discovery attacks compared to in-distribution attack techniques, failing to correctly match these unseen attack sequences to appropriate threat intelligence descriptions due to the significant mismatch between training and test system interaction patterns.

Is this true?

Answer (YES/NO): YES